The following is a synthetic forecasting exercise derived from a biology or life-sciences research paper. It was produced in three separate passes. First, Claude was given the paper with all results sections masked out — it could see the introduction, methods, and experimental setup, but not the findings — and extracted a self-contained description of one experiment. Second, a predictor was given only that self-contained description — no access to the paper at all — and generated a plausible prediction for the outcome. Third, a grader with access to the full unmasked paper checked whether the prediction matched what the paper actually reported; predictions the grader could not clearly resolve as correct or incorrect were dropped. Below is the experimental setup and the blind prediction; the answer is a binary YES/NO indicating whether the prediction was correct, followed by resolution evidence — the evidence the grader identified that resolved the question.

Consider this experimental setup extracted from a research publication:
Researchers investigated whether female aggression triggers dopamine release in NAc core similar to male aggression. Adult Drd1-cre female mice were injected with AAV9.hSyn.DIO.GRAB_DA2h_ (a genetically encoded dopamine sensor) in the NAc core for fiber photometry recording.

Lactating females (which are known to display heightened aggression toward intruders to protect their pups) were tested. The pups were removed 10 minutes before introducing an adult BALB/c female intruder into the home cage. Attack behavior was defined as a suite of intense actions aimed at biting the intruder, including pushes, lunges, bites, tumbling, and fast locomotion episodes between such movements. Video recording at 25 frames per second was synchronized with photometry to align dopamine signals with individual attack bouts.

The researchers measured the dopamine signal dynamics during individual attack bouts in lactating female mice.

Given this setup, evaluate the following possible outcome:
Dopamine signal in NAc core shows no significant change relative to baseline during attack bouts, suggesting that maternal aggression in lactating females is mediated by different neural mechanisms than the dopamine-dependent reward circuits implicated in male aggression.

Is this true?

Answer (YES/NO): NO